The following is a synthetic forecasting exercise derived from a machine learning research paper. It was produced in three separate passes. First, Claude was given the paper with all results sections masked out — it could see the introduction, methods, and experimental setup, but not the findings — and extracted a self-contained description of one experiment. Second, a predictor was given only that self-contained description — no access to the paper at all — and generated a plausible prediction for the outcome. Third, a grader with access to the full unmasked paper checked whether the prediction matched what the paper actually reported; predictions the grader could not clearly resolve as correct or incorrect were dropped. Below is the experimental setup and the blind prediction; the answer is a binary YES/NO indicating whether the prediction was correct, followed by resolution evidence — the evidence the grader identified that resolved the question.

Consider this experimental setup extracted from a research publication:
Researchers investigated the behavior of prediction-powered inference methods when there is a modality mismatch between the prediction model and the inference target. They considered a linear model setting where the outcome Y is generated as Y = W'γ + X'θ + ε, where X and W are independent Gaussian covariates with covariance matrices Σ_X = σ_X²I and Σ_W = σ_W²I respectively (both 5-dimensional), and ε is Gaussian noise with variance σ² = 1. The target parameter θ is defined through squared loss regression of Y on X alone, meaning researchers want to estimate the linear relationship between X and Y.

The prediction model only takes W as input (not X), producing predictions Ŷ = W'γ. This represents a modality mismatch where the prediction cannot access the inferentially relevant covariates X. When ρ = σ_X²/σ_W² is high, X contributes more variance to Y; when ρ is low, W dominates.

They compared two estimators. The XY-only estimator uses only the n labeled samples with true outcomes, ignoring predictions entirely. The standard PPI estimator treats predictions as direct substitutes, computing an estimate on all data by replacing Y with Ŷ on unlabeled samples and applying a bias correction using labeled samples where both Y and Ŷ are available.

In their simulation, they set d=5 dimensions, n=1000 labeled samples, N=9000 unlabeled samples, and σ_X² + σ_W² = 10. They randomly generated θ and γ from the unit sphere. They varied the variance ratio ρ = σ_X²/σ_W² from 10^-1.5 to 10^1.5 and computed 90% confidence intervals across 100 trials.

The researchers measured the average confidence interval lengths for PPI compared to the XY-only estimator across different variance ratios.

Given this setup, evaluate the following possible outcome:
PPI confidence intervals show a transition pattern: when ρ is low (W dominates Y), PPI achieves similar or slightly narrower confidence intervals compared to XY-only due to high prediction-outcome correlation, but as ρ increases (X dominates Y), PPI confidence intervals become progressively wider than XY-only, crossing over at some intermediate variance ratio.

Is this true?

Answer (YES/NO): YES